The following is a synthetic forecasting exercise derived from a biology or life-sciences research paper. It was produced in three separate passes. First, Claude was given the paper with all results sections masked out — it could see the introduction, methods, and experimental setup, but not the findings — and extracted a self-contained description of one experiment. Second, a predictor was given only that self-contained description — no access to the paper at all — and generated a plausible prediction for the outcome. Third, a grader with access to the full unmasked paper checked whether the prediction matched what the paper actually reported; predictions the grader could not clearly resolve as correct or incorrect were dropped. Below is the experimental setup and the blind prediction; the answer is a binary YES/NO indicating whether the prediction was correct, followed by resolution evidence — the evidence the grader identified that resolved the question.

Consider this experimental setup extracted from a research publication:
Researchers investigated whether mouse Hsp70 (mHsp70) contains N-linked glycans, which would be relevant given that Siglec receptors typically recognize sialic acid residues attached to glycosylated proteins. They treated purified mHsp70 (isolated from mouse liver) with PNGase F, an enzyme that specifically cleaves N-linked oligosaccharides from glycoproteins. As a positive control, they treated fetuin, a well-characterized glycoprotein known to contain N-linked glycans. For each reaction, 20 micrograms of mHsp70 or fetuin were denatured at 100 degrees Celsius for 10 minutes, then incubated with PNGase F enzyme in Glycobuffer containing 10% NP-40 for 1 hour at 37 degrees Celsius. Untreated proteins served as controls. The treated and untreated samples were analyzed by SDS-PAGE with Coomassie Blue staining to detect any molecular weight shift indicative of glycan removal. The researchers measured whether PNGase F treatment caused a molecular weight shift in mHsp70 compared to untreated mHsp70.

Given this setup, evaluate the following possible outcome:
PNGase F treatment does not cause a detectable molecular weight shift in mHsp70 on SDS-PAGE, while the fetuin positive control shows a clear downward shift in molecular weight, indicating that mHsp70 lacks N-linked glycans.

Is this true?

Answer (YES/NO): YES